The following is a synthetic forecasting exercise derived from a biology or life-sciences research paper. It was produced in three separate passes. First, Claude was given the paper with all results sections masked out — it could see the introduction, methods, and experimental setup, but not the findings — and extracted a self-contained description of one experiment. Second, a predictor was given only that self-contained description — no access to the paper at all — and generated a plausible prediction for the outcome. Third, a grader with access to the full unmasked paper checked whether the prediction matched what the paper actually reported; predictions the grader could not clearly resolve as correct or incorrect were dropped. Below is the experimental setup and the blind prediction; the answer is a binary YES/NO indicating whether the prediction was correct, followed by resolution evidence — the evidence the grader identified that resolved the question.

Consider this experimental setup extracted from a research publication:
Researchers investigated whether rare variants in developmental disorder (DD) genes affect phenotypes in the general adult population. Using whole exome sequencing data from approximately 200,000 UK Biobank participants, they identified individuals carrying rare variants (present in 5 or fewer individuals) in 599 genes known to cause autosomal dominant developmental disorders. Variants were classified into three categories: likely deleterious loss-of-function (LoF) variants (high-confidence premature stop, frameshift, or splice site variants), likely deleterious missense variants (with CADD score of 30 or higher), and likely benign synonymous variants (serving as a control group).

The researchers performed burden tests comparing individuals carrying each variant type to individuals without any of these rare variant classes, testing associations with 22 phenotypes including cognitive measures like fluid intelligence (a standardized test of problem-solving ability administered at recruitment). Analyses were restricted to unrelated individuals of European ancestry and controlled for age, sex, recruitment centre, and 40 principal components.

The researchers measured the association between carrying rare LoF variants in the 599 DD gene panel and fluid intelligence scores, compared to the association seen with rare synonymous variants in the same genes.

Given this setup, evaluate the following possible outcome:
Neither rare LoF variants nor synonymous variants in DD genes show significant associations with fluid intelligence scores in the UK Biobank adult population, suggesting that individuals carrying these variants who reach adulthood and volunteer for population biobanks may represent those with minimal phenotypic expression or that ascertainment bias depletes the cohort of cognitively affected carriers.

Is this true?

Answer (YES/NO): NO